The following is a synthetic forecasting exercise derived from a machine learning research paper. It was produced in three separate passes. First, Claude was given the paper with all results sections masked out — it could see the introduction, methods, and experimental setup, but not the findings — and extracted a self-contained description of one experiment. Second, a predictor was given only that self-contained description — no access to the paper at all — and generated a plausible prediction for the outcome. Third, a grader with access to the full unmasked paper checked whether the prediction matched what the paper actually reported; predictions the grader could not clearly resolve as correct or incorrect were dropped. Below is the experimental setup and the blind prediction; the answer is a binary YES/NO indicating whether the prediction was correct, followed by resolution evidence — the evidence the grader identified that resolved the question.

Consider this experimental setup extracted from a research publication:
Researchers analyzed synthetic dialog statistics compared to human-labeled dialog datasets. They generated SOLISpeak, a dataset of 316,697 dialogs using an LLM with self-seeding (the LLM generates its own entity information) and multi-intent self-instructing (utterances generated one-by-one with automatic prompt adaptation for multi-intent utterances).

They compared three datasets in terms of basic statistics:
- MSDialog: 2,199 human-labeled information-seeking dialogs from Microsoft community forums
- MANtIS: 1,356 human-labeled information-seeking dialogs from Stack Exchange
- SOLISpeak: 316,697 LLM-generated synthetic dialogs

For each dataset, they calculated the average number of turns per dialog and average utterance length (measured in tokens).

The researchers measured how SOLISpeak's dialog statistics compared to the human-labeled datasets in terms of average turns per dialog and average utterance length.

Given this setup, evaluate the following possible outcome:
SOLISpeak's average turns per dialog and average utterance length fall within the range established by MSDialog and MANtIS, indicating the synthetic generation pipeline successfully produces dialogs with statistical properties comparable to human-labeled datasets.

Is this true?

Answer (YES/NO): NO